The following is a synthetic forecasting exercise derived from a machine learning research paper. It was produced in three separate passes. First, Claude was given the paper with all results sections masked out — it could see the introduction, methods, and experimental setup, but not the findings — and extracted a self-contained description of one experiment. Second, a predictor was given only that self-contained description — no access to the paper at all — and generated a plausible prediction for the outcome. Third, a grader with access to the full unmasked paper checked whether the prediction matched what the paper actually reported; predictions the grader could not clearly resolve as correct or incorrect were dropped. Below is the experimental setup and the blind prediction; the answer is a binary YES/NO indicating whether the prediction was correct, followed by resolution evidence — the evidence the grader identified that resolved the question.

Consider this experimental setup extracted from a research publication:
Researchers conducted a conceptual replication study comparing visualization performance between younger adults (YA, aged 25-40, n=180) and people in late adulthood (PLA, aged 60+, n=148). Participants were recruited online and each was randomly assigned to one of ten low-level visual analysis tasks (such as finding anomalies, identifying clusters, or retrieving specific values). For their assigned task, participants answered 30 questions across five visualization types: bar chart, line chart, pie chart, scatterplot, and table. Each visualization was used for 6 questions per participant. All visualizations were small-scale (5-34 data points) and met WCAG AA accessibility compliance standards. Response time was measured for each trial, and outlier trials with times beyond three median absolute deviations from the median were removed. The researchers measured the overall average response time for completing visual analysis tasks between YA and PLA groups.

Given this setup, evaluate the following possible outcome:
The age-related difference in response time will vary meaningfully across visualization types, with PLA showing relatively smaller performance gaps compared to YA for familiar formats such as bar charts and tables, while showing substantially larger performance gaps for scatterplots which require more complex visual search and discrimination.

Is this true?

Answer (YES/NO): NO